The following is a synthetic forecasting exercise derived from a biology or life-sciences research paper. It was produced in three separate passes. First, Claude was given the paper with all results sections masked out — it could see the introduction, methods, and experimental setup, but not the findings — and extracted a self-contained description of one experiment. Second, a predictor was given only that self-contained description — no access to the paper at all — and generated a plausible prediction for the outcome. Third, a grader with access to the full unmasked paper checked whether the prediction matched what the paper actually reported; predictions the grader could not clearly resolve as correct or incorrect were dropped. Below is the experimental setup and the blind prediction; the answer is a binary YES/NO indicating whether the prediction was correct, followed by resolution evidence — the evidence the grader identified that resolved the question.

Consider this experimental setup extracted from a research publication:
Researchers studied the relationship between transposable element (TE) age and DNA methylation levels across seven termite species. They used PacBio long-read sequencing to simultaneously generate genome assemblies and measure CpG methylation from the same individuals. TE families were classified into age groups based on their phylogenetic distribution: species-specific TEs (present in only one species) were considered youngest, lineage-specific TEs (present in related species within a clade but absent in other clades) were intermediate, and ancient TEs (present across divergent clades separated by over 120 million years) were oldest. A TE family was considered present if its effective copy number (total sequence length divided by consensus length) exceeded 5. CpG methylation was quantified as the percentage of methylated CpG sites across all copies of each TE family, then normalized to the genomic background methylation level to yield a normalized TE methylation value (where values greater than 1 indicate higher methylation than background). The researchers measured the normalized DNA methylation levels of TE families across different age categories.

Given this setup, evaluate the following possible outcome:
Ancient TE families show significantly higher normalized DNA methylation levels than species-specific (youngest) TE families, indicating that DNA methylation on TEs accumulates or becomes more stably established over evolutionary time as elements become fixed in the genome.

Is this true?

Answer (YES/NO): NO